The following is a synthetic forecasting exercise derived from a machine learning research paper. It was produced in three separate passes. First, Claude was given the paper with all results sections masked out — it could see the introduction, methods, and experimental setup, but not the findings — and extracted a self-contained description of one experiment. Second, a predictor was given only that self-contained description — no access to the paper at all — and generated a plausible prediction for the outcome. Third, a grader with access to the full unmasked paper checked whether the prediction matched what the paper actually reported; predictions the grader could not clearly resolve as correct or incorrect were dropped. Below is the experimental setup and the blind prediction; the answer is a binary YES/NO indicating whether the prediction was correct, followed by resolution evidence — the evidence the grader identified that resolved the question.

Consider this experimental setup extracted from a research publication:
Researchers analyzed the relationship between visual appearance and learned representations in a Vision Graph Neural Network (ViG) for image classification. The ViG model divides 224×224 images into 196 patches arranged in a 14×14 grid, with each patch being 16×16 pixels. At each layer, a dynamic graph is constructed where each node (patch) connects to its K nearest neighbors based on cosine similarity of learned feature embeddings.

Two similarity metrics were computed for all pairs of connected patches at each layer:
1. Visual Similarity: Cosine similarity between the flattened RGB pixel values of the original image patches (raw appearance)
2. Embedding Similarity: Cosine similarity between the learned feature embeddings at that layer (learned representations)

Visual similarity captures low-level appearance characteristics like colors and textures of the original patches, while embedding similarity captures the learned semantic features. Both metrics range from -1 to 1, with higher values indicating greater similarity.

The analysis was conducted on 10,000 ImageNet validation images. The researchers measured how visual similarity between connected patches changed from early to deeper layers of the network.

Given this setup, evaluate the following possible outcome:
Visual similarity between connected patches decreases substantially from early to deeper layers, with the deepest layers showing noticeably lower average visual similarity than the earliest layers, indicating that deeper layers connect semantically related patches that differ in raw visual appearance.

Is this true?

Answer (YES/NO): YES